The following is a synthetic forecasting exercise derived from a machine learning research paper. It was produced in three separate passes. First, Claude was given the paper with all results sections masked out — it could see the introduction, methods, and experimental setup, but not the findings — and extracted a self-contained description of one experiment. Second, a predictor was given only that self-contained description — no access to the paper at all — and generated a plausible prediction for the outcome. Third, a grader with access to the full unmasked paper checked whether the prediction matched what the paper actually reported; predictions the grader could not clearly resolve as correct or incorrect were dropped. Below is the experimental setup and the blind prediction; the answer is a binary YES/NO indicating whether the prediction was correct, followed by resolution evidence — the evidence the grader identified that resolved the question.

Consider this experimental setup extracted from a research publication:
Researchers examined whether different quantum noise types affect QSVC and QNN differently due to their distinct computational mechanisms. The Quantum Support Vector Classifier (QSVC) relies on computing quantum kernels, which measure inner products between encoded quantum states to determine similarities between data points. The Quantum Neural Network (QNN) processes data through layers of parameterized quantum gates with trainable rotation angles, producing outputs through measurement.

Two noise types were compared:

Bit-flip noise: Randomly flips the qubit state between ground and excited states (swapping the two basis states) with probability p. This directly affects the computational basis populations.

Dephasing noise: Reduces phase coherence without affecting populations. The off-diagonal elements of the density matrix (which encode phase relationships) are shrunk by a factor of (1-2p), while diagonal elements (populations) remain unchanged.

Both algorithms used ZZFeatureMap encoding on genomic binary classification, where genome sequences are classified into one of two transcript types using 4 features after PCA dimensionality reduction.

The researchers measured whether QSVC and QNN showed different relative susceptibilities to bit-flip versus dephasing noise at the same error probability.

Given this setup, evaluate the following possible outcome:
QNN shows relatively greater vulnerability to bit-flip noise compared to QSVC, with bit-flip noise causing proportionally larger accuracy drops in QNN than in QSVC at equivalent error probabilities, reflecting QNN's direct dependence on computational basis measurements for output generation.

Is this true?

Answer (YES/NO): YES